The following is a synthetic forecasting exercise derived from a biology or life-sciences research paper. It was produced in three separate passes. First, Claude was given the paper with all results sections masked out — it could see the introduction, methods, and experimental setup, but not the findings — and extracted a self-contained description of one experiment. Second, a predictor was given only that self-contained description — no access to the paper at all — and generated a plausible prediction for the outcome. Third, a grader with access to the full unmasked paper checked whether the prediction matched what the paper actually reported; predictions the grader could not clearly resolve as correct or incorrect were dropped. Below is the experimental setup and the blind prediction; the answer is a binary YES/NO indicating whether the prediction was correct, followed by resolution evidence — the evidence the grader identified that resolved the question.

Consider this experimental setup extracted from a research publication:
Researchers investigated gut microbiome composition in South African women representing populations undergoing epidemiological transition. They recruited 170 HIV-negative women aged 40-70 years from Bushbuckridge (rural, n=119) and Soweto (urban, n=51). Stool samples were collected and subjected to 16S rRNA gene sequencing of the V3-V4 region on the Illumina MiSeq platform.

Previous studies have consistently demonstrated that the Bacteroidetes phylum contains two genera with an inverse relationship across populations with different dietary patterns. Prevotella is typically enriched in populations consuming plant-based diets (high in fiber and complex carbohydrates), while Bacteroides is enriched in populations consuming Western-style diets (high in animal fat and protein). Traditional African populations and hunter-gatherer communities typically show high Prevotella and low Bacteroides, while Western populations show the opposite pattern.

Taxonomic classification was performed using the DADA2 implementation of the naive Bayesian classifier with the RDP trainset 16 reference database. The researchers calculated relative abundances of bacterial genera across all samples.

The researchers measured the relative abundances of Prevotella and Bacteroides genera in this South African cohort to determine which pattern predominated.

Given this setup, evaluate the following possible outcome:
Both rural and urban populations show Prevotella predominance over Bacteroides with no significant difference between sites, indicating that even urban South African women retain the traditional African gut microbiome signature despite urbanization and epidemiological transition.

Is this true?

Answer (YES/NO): NO